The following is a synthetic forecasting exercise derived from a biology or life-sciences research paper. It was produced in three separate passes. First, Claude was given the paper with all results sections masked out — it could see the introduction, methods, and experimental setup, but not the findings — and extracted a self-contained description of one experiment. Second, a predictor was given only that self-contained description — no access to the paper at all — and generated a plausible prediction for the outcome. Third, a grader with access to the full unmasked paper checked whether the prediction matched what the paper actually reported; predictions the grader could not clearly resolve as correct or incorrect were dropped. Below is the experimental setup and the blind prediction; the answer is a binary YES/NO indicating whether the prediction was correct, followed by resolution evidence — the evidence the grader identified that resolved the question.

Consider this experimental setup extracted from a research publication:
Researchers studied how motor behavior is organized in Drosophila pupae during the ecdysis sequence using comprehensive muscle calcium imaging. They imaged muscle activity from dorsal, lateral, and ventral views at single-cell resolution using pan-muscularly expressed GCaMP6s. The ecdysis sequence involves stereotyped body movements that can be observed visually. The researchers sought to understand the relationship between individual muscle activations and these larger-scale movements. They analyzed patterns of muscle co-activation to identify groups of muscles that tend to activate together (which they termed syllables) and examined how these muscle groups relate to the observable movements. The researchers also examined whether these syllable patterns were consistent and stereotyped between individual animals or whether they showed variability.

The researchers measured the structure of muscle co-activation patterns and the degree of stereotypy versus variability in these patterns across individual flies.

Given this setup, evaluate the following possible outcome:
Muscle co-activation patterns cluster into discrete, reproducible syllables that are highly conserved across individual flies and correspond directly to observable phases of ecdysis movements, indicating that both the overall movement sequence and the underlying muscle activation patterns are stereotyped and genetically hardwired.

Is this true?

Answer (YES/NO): NO